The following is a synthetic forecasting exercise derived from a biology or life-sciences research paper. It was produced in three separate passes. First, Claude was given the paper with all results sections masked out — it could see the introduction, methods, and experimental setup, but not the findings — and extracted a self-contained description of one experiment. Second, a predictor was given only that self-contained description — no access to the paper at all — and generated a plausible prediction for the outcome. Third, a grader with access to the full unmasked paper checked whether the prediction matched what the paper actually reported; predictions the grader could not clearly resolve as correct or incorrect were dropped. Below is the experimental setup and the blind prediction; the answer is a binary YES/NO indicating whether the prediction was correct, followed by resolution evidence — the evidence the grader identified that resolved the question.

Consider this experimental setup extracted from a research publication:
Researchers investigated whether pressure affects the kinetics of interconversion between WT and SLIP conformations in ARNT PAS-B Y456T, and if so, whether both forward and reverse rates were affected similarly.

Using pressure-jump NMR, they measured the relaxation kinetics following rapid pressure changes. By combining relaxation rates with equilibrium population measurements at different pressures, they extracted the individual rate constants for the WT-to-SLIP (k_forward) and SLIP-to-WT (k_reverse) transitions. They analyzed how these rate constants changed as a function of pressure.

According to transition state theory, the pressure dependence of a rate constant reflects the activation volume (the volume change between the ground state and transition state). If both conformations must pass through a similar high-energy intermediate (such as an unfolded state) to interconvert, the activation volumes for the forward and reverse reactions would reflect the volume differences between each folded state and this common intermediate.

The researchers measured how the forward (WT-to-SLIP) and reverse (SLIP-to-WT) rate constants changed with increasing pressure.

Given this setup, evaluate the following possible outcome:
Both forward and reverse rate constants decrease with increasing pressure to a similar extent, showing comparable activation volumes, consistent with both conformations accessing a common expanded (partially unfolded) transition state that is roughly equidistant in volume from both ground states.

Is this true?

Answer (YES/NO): NO